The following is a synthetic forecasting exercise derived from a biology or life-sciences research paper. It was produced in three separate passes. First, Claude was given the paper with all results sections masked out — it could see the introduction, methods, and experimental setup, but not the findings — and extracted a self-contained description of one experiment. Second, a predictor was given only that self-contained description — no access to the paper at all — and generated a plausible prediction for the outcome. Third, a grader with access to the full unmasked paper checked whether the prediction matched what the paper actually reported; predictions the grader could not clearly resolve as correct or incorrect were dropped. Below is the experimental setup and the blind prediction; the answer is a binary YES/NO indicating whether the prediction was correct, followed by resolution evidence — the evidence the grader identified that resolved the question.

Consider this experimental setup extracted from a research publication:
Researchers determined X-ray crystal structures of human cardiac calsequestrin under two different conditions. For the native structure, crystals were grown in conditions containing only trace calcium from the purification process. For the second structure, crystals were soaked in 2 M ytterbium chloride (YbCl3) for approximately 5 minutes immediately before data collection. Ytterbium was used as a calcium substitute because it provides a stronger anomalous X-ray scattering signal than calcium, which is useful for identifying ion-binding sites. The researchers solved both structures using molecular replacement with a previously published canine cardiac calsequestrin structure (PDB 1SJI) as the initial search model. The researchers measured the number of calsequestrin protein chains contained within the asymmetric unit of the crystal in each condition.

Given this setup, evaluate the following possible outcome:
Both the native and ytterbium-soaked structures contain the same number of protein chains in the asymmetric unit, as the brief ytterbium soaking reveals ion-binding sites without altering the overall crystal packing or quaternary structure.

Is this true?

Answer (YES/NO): NO